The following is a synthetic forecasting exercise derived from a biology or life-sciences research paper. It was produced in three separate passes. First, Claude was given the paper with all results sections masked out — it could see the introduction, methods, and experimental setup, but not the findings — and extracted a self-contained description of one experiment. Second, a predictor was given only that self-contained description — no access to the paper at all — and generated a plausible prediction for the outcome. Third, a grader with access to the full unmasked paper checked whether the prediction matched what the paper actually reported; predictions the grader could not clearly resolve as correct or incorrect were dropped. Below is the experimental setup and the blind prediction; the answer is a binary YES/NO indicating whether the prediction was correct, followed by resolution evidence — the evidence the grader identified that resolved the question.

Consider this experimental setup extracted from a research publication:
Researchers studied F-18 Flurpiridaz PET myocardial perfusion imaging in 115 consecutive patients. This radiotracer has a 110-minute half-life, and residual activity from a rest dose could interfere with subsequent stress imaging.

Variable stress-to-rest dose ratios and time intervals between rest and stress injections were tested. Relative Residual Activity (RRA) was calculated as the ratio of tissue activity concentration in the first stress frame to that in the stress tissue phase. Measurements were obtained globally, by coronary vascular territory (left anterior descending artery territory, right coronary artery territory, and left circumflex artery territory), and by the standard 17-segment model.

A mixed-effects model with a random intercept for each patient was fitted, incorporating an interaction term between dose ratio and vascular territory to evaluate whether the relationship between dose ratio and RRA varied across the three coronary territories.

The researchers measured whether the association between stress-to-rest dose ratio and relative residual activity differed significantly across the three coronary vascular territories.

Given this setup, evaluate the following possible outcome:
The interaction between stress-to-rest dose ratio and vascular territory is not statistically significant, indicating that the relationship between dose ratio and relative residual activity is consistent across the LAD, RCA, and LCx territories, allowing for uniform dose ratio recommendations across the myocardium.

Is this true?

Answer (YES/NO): YES